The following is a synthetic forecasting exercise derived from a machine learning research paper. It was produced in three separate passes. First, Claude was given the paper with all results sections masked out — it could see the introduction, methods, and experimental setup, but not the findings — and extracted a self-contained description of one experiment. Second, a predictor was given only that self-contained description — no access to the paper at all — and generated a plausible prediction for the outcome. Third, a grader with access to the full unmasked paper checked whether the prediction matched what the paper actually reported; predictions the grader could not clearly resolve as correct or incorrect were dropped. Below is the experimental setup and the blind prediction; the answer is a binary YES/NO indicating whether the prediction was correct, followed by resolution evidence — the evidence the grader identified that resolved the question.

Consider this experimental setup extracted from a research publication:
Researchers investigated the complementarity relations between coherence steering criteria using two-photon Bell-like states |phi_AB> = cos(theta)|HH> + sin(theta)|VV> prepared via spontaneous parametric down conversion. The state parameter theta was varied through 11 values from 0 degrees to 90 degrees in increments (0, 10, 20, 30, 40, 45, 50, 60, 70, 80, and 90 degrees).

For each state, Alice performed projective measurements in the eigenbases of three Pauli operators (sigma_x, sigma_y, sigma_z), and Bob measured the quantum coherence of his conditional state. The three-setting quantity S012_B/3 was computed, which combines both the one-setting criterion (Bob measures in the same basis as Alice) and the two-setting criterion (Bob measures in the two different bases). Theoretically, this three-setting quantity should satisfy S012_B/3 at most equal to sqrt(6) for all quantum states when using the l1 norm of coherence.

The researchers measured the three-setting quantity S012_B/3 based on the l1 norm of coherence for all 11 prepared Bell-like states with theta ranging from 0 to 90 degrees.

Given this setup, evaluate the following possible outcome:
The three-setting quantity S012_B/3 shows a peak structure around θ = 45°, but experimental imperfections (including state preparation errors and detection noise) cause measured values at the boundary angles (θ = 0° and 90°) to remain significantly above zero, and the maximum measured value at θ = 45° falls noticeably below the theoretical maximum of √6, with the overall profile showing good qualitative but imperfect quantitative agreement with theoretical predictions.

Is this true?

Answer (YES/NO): NO